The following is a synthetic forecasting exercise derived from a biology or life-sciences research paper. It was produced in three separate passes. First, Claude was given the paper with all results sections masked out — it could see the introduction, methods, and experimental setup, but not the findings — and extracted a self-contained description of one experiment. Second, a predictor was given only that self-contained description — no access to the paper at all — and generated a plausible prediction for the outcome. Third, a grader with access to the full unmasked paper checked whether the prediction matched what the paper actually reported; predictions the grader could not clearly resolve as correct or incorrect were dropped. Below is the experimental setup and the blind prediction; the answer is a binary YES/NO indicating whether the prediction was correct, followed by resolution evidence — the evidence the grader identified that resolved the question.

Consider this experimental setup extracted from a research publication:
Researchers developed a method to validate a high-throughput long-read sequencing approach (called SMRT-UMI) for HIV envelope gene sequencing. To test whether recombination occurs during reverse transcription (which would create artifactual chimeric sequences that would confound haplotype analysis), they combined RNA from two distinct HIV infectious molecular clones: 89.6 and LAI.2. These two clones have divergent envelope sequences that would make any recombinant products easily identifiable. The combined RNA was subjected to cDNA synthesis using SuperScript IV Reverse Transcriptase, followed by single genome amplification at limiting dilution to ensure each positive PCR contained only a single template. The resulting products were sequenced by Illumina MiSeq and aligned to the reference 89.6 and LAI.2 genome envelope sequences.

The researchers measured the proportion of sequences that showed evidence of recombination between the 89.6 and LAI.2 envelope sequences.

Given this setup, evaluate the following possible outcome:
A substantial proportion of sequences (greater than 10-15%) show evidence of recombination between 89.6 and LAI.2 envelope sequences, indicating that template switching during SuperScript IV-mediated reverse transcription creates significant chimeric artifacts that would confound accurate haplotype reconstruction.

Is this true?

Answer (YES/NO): NO